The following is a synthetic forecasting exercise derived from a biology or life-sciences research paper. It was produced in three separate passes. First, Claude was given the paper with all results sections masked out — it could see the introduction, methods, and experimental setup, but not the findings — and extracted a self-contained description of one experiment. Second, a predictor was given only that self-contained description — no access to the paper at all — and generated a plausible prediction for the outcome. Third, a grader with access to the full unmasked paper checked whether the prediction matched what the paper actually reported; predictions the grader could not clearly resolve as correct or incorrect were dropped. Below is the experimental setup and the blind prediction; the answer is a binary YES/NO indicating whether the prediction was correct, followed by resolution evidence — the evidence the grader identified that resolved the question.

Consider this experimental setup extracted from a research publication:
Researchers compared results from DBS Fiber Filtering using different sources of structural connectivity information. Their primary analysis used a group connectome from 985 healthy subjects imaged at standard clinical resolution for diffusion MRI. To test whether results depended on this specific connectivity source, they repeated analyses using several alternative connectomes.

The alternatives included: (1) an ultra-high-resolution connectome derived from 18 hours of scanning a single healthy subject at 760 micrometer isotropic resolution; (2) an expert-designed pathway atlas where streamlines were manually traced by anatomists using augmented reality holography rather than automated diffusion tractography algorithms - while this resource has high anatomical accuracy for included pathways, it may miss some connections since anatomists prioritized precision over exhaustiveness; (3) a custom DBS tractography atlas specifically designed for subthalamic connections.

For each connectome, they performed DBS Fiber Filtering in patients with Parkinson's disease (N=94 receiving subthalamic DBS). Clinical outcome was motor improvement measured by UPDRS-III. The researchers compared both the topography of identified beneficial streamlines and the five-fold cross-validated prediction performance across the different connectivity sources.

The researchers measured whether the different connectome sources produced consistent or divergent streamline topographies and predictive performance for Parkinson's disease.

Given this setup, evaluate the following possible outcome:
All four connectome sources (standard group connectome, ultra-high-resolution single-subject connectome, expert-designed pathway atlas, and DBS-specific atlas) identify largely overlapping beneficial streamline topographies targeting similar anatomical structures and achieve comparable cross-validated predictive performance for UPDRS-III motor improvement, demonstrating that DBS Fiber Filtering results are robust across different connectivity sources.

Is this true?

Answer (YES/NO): YES